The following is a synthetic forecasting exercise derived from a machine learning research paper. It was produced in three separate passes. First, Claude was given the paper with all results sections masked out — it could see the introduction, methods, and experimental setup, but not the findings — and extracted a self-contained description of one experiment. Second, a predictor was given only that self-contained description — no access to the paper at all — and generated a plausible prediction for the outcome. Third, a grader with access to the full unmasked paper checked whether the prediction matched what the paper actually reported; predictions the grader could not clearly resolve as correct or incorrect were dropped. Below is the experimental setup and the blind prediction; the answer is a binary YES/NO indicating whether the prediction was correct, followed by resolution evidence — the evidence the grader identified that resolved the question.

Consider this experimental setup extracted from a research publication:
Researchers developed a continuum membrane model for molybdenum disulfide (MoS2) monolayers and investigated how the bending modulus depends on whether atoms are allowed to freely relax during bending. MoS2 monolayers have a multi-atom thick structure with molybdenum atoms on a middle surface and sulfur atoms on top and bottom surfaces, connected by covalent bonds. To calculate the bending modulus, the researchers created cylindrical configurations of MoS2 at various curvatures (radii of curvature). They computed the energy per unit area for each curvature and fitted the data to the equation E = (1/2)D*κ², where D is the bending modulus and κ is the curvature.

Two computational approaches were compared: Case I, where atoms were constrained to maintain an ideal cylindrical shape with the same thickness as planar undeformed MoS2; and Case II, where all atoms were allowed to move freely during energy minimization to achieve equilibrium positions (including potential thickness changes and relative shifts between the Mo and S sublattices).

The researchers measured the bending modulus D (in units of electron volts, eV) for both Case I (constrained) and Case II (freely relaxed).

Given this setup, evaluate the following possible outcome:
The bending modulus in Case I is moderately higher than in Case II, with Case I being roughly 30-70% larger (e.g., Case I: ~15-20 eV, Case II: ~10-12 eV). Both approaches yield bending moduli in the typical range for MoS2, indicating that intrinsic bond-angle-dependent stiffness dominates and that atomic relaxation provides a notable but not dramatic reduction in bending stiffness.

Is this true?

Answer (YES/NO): NO